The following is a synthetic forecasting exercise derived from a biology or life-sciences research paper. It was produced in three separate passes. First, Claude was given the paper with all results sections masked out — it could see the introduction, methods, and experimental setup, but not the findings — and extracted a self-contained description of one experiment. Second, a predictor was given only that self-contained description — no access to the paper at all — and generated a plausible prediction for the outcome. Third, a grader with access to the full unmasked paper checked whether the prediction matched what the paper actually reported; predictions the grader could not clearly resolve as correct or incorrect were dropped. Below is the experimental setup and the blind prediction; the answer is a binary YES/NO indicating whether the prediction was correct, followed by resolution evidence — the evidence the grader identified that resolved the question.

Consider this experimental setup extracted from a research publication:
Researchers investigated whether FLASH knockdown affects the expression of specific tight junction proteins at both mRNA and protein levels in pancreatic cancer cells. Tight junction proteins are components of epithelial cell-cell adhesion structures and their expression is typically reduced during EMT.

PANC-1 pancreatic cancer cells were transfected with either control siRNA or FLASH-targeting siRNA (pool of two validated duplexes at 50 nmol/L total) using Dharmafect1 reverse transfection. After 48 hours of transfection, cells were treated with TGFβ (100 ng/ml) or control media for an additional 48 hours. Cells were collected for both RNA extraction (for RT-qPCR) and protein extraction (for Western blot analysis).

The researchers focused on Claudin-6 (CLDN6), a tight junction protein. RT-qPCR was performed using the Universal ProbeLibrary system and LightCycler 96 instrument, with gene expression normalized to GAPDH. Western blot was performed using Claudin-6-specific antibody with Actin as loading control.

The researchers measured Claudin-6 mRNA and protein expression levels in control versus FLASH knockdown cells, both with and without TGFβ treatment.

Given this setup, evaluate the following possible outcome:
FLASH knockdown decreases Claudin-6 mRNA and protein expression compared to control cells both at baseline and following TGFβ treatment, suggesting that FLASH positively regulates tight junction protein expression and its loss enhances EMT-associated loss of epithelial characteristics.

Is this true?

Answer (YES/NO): NO